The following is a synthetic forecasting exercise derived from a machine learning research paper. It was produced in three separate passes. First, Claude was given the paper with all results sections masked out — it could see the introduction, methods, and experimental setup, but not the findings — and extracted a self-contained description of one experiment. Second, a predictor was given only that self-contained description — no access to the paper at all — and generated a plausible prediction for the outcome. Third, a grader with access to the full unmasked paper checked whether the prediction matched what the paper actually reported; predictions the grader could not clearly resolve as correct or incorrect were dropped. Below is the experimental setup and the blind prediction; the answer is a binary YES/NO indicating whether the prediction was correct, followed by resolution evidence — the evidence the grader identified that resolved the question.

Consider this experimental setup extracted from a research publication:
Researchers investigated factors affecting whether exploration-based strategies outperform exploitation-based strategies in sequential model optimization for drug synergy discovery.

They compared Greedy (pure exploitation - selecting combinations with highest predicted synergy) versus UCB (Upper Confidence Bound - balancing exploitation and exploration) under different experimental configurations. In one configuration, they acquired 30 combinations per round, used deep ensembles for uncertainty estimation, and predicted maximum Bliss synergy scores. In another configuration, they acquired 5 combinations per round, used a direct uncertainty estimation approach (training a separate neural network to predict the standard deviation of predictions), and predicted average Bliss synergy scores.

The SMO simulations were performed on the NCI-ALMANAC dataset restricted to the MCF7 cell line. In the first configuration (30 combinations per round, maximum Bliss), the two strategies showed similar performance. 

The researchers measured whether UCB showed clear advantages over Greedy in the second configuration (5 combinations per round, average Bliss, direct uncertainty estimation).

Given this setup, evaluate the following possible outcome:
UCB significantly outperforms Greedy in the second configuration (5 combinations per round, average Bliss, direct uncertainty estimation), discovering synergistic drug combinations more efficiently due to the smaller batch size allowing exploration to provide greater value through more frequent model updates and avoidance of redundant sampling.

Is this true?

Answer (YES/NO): YES